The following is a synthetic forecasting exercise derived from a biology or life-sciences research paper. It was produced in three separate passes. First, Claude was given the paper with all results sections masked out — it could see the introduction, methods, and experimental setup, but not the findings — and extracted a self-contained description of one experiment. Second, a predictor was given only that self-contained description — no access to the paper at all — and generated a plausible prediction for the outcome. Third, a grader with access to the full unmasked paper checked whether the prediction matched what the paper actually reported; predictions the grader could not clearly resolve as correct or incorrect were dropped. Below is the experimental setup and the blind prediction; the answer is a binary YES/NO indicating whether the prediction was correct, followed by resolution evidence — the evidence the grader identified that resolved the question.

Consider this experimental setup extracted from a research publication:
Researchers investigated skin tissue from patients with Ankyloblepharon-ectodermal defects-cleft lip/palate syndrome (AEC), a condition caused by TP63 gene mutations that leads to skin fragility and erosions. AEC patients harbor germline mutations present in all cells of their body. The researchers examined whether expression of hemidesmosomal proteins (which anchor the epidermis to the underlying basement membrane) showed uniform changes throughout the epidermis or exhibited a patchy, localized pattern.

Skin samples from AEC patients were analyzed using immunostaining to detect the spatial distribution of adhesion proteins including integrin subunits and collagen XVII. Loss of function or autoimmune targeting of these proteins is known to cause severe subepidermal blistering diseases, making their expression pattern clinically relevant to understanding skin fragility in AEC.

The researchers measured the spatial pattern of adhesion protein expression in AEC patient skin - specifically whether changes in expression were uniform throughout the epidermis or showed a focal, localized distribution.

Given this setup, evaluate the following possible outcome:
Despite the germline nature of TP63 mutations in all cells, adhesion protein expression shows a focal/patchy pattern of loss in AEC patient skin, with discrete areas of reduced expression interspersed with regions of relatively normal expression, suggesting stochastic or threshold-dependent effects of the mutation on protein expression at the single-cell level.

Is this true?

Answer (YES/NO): YES